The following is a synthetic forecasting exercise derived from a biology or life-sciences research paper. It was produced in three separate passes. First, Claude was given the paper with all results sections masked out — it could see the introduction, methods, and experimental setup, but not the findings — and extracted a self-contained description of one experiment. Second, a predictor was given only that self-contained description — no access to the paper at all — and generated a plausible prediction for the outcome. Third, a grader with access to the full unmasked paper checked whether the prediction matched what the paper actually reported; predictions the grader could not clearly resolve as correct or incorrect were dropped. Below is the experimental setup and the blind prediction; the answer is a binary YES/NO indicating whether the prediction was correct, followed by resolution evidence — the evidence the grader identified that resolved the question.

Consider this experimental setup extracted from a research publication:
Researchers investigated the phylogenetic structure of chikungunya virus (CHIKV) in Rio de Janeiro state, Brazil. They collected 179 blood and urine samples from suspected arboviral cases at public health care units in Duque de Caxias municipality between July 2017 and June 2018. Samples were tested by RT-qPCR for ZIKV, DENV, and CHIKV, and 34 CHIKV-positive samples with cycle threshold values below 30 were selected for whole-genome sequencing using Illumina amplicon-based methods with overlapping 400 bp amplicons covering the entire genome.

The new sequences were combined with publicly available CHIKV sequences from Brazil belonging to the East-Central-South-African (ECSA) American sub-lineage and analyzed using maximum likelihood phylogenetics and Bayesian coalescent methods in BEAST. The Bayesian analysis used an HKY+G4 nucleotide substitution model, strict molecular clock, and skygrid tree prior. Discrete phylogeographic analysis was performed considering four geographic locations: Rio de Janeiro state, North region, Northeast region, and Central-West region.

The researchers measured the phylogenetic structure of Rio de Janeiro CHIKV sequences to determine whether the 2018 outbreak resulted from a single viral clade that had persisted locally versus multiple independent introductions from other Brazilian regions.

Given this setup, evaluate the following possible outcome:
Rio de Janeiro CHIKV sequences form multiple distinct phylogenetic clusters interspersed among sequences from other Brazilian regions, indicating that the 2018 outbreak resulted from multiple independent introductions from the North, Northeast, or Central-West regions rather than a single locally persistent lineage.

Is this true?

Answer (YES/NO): NO